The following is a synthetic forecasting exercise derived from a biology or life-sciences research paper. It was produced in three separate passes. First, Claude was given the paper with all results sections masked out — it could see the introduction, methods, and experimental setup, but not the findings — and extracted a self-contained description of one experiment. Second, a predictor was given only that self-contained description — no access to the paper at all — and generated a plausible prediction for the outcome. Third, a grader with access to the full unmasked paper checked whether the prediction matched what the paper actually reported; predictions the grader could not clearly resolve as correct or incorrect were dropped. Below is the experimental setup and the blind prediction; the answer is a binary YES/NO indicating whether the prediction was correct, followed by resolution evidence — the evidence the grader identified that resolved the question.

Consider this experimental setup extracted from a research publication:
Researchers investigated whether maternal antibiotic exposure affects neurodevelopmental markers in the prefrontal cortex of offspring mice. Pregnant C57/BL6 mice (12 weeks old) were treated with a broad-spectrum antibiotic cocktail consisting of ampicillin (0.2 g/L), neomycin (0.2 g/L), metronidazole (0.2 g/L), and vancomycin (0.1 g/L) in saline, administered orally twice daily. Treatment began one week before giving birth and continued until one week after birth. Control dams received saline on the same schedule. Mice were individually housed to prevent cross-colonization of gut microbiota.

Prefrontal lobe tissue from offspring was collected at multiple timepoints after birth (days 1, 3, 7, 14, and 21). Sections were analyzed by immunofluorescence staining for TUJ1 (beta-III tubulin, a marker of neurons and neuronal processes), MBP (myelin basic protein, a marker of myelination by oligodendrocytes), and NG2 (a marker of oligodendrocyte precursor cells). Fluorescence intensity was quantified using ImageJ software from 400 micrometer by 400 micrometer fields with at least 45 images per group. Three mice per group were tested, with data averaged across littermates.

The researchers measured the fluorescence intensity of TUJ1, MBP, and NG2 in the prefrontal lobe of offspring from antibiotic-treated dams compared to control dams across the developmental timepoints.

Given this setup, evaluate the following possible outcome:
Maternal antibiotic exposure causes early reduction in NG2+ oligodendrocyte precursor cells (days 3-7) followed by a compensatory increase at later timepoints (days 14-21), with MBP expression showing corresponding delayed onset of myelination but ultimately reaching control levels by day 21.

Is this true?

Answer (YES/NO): NO